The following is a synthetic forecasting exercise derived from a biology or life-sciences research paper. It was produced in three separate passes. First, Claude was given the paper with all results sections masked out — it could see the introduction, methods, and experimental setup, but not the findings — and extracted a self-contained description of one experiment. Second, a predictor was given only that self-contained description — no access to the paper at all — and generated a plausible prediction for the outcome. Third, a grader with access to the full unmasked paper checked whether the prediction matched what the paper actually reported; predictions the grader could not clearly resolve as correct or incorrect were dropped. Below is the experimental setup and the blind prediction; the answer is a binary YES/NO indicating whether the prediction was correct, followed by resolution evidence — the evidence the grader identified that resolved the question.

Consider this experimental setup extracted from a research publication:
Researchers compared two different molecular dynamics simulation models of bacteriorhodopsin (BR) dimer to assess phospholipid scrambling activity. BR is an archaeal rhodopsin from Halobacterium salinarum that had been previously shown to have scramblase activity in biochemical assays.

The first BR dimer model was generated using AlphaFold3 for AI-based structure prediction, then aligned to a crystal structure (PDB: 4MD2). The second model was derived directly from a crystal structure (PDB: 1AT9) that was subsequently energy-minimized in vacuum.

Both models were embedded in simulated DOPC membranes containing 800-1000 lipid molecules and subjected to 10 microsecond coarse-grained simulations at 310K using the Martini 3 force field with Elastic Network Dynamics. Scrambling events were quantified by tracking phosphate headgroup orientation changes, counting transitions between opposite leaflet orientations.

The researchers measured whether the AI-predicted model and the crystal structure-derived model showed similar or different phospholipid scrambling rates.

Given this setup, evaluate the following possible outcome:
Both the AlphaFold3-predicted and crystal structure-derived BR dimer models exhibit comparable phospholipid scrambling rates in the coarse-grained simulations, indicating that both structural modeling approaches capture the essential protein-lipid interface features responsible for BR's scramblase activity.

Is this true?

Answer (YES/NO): YES